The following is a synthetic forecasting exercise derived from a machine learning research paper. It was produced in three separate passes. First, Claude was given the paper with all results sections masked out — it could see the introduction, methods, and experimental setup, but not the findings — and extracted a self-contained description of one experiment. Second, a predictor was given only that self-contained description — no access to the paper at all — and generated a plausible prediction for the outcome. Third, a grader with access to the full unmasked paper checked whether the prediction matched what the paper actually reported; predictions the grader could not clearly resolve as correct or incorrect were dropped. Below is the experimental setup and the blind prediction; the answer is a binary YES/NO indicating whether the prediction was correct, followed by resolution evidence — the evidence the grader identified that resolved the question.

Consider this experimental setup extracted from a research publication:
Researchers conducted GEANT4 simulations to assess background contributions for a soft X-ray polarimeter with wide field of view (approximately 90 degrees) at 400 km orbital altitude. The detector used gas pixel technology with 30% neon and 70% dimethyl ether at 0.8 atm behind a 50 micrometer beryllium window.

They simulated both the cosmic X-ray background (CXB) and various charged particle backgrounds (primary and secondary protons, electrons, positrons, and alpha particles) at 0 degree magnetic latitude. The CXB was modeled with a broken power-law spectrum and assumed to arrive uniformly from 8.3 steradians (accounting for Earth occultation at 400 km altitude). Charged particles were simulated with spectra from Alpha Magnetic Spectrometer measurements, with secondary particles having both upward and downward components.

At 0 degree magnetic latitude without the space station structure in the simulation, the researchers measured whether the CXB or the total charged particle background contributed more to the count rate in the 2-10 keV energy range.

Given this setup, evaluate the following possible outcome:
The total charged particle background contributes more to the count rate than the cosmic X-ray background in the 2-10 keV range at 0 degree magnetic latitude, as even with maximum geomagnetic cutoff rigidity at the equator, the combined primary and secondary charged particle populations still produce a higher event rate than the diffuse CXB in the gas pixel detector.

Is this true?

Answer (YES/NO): NO